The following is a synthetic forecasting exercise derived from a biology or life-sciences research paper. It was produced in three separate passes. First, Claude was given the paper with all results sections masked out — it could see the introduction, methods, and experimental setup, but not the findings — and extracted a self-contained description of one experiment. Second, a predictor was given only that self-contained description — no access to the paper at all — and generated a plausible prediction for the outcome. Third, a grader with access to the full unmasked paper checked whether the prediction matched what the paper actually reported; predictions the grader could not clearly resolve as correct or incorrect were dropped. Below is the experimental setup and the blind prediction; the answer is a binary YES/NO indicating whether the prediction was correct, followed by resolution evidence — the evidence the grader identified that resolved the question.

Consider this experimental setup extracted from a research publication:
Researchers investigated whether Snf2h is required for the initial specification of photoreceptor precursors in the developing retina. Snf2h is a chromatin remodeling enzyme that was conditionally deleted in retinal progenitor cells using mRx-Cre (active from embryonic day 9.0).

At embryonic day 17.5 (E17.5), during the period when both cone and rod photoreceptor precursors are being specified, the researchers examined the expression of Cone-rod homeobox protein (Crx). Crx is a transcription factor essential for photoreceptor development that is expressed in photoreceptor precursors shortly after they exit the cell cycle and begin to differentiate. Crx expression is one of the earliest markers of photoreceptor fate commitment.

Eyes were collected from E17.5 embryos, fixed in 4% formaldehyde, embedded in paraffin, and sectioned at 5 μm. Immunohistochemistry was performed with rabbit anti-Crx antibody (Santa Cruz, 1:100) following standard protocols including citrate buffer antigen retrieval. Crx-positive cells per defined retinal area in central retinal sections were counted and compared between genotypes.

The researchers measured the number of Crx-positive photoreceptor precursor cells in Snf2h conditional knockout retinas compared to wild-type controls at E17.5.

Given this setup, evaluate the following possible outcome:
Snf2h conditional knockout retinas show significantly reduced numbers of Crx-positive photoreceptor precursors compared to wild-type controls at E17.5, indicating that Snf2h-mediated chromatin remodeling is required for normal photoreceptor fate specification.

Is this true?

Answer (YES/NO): NO